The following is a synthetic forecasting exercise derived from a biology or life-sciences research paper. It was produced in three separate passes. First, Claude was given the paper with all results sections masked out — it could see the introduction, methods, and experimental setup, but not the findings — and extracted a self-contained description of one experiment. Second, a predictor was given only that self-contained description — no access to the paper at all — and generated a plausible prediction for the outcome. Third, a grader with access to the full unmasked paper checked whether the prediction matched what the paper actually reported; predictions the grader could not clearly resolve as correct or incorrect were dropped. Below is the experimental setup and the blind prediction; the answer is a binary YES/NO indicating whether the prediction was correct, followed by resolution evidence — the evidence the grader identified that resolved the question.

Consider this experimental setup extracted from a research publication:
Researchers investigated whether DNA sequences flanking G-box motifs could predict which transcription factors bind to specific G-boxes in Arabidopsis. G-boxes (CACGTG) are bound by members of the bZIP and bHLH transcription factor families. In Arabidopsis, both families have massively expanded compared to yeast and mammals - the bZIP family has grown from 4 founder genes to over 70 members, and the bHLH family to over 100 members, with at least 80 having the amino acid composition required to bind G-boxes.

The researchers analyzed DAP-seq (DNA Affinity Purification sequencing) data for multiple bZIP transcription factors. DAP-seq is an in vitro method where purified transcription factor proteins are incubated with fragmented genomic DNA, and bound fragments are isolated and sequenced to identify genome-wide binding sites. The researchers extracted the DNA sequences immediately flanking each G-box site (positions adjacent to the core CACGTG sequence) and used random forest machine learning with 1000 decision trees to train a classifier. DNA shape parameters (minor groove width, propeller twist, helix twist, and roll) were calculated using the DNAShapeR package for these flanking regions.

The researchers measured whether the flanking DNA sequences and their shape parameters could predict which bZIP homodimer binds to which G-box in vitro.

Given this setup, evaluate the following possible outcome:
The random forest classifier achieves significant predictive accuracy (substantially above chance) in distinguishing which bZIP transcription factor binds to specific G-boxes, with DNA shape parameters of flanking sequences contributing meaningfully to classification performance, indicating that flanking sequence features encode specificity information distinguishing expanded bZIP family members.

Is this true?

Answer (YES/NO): NO